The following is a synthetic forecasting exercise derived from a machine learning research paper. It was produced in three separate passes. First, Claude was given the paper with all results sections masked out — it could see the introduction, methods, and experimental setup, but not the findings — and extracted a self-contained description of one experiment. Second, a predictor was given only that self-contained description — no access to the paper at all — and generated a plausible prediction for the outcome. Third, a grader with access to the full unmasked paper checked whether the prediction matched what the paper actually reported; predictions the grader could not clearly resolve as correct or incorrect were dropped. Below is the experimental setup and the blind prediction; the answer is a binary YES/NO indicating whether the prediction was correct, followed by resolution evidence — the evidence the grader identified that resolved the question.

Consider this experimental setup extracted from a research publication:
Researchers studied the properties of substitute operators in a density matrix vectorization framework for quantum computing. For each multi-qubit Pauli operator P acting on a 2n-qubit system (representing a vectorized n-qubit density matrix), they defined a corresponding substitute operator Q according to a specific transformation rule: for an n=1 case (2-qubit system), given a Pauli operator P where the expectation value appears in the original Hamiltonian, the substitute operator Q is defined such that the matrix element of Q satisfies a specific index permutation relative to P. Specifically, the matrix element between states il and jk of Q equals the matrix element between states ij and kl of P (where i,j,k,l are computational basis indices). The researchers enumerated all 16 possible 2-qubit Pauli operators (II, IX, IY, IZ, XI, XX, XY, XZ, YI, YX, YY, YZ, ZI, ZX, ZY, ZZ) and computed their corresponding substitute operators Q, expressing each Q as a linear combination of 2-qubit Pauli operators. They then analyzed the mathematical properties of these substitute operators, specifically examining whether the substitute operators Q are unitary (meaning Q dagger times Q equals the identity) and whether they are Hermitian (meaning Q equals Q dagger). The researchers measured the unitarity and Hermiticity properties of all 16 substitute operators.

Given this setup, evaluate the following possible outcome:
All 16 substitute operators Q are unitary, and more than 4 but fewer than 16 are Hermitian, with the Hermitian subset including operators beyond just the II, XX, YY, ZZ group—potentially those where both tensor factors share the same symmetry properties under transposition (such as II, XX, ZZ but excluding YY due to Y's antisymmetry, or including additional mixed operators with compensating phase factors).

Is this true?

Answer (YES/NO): NO